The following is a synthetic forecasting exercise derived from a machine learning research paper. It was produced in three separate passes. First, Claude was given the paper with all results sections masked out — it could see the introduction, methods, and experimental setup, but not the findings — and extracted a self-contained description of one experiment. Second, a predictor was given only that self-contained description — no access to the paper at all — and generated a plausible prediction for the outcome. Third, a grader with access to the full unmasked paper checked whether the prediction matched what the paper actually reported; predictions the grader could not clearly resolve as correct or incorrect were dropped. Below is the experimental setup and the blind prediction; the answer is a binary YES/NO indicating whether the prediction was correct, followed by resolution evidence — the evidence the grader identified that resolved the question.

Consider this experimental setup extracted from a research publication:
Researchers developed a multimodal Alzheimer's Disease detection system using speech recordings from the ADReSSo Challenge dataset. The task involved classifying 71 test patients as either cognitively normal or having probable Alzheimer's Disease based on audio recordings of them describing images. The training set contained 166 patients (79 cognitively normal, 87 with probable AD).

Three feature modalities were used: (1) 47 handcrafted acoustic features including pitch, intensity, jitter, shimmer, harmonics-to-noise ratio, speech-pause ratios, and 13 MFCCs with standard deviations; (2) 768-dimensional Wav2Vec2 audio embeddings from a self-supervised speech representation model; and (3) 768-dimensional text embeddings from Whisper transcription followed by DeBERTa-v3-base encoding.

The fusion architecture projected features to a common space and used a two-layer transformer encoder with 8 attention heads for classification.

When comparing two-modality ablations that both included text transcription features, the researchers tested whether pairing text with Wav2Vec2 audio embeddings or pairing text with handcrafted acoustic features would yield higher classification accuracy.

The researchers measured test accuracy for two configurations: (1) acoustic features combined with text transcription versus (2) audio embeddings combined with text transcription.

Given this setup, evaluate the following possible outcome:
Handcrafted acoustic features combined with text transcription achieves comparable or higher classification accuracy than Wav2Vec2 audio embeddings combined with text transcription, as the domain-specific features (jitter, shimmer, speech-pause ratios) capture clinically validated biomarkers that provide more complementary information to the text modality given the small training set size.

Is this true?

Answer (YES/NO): NO